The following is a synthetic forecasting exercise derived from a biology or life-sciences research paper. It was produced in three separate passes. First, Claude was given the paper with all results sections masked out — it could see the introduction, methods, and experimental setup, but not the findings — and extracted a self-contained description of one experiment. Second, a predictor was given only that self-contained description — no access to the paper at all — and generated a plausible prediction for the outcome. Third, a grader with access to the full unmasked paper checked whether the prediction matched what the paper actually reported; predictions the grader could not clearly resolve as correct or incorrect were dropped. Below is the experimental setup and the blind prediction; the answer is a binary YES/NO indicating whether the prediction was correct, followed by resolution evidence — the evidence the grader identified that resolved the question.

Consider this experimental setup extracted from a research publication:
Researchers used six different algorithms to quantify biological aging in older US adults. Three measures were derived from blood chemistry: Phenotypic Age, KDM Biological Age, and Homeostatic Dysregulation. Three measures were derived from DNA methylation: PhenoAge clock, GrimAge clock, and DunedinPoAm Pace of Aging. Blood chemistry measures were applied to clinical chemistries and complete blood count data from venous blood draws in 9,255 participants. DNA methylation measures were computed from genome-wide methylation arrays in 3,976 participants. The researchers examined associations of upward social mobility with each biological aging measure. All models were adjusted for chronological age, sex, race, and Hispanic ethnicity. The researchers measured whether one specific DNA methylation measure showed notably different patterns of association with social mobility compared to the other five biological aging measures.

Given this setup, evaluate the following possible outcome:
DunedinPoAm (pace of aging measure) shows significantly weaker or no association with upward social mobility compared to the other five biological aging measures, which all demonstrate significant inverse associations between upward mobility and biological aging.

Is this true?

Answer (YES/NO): NO